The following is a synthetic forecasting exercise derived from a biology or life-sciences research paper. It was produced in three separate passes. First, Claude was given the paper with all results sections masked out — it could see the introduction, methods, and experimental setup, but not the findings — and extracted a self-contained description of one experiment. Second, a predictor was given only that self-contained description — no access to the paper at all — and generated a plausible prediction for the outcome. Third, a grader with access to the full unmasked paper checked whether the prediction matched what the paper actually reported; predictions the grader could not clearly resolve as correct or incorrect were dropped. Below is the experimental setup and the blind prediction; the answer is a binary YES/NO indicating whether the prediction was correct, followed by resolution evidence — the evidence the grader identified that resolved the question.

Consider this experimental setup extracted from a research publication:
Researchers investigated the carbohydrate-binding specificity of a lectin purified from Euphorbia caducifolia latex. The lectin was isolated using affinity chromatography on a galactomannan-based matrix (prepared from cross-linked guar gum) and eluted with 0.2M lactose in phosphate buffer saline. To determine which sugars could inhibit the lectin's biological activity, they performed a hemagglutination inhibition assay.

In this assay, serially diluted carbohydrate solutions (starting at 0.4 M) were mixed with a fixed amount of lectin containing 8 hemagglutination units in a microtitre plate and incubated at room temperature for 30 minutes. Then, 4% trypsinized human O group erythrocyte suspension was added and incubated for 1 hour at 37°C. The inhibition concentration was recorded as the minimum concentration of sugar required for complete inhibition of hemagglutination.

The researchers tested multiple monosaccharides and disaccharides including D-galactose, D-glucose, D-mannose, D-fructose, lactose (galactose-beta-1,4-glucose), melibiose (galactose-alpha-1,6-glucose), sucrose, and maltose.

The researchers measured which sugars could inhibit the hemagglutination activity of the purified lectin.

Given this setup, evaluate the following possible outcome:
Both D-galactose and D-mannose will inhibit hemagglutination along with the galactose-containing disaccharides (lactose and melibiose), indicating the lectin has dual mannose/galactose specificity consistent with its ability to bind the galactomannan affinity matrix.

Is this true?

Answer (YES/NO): NO